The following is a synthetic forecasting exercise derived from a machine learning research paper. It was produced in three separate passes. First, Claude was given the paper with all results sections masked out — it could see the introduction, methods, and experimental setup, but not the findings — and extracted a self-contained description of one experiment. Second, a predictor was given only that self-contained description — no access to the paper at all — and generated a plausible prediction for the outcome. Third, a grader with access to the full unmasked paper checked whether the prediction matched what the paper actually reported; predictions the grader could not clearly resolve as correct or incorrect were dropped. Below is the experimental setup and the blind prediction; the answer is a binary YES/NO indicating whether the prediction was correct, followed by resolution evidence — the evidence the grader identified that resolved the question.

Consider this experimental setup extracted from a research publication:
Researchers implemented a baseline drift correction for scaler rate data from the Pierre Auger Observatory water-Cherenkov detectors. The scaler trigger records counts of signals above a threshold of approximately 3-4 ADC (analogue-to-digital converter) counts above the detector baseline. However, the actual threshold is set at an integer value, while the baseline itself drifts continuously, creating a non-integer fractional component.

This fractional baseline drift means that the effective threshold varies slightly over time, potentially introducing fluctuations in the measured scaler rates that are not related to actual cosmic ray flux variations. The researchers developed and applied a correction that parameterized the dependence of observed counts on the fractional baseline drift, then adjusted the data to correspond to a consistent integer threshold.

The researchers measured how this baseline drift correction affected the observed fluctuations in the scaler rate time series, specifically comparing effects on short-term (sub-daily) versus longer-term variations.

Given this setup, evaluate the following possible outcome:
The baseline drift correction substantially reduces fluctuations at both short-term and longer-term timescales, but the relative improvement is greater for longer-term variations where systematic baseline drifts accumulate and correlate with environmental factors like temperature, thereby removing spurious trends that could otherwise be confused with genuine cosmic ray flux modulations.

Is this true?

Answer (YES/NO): NO